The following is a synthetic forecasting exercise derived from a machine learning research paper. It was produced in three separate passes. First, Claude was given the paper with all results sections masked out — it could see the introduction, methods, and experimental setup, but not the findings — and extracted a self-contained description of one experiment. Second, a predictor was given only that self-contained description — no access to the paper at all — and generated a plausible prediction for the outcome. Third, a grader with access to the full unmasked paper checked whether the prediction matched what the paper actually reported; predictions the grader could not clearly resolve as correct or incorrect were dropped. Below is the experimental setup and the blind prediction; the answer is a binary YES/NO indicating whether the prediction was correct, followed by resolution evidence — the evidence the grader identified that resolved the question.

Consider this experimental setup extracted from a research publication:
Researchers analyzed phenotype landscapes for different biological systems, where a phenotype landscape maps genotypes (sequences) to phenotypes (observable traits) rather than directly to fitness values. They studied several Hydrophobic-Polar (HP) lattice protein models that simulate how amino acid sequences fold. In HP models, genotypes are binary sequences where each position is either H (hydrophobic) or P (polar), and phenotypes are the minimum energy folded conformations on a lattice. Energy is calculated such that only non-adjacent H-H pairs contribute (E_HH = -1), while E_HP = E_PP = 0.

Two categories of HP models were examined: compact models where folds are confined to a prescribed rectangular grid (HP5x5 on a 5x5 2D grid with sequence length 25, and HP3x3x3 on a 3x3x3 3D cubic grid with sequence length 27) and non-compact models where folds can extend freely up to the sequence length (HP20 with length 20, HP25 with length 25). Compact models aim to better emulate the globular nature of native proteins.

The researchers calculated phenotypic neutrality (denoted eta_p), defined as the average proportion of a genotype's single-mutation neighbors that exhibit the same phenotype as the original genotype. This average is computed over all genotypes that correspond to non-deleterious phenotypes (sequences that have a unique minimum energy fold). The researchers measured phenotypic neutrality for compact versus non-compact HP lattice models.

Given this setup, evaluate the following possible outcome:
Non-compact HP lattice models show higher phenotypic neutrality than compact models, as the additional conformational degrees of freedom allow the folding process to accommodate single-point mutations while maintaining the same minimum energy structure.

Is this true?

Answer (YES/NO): NO